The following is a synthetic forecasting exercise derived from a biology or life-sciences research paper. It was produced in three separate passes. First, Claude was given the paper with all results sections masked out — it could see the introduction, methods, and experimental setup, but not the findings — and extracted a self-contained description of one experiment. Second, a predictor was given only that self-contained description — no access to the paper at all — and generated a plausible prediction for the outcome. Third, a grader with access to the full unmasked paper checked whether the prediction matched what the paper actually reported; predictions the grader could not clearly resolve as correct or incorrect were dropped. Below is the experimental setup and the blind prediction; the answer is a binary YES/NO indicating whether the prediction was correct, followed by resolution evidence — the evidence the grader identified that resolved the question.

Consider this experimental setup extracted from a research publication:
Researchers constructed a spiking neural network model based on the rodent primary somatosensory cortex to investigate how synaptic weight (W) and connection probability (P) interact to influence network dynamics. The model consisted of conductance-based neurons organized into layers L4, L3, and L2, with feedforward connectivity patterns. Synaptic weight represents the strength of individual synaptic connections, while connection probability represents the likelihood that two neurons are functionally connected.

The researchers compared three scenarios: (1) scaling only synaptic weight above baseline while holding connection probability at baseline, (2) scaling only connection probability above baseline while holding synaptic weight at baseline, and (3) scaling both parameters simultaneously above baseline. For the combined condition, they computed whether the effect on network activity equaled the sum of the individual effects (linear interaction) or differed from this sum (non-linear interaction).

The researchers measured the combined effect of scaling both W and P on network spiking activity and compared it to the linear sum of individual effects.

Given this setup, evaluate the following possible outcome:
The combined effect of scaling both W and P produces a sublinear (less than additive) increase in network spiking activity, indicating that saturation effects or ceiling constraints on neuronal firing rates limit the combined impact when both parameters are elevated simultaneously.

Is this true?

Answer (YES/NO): NO